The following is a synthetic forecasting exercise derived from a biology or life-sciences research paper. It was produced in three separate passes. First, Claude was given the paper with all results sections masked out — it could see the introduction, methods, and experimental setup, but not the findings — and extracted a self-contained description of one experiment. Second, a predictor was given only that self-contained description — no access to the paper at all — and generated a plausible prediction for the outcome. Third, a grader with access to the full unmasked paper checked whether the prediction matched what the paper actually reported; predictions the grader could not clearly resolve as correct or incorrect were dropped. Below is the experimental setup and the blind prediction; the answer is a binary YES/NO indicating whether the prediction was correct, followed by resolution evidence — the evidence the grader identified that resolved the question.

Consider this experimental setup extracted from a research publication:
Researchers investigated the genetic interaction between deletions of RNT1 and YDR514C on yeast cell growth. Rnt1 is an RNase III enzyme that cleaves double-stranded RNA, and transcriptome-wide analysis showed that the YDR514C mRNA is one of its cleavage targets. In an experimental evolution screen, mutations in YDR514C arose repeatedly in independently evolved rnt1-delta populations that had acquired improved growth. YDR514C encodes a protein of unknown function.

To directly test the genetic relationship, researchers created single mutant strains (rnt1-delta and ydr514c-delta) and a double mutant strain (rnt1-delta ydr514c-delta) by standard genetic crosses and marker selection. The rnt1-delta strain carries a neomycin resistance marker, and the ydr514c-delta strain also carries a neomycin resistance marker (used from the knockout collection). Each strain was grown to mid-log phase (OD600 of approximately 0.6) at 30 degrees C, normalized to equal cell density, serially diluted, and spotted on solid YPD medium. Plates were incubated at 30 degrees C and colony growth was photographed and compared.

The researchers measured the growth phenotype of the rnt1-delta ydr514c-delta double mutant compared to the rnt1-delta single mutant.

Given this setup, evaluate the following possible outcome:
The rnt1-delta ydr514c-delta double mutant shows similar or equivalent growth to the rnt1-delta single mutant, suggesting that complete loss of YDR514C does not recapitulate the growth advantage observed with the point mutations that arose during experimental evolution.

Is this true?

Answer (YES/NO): NO